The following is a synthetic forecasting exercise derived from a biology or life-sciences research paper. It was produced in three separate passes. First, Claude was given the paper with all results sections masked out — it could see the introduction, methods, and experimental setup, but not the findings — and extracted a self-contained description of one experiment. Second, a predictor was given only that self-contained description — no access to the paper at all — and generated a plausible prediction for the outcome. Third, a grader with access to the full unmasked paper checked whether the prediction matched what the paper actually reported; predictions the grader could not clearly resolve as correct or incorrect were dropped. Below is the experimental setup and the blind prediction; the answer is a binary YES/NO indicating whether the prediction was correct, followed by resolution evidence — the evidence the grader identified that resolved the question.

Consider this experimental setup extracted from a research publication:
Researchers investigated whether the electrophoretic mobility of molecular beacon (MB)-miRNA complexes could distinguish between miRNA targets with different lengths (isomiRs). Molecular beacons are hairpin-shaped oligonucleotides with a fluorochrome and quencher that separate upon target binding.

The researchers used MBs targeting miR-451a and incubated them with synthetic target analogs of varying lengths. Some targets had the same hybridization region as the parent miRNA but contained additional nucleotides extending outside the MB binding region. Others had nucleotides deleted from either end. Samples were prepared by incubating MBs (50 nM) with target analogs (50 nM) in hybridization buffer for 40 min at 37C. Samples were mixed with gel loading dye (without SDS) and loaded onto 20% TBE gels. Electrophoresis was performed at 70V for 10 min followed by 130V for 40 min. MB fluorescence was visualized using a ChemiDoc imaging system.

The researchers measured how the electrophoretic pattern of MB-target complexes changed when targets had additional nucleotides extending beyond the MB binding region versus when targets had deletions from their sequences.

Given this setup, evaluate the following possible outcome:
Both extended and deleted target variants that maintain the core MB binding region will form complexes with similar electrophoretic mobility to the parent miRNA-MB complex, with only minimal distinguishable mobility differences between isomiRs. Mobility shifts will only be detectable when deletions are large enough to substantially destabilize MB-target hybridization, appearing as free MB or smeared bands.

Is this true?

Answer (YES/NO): NO